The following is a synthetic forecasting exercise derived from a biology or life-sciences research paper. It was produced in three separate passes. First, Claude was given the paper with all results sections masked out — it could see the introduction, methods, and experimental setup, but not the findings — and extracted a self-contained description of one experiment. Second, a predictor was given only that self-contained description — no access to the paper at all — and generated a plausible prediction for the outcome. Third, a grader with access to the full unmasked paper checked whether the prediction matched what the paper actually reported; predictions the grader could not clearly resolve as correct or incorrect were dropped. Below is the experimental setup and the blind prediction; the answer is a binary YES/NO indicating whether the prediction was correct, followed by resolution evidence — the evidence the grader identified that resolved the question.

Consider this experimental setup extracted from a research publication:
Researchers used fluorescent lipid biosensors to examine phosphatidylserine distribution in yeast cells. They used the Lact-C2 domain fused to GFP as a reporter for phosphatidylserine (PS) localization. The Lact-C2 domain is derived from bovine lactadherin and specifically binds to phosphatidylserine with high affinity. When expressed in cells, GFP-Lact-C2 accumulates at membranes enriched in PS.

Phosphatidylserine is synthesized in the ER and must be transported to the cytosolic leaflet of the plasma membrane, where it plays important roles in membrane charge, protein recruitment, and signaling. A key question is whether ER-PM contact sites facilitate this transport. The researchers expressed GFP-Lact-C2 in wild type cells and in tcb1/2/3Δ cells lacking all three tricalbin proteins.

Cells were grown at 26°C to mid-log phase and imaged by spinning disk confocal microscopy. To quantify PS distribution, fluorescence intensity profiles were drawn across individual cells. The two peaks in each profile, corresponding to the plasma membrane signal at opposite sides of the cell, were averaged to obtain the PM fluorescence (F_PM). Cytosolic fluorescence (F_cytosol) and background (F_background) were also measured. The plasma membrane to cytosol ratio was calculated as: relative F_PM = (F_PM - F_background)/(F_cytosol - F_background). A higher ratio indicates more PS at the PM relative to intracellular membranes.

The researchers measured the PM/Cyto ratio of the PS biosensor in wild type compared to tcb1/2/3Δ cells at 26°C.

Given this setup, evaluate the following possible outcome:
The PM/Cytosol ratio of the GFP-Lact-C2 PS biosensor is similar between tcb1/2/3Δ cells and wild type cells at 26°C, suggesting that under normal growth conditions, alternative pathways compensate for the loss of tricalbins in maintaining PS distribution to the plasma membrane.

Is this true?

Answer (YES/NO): YES